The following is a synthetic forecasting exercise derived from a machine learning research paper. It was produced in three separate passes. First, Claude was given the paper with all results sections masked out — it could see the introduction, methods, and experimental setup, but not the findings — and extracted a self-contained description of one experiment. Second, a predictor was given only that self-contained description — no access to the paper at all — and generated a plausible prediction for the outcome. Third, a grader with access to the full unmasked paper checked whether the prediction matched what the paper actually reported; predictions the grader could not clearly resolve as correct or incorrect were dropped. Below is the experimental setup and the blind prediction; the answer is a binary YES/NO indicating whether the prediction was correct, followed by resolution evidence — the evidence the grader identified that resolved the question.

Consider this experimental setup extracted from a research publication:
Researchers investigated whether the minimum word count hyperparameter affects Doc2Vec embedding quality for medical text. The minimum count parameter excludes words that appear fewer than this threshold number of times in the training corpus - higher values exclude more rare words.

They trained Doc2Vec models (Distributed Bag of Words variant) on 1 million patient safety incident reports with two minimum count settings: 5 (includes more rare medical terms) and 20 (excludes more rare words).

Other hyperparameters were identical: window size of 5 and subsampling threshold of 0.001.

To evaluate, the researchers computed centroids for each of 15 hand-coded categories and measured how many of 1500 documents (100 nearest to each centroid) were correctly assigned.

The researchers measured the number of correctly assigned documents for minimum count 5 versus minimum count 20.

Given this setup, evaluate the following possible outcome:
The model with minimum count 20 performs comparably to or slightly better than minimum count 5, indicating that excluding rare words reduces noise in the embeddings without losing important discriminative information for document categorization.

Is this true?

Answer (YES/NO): NO